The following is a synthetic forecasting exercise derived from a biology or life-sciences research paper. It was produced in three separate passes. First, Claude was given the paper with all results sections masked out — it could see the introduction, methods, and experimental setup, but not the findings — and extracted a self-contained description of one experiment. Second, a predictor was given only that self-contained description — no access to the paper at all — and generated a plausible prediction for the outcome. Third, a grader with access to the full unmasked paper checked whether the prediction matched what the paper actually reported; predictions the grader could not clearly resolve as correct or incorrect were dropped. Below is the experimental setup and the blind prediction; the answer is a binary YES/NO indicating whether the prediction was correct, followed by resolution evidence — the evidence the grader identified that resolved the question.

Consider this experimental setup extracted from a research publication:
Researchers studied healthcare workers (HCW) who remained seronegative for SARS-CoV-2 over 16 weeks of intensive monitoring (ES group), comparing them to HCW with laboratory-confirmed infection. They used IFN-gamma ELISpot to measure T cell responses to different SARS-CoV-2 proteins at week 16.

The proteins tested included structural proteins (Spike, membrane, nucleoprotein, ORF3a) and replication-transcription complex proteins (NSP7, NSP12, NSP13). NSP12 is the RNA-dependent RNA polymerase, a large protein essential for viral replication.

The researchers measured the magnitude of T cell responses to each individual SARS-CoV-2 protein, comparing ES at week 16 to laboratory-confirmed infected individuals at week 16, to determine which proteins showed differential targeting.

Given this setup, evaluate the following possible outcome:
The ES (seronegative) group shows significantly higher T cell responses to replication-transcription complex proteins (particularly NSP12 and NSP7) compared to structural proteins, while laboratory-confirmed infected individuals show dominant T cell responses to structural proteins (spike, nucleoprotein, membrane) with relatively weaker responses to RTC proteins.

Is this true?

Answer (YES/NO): NO